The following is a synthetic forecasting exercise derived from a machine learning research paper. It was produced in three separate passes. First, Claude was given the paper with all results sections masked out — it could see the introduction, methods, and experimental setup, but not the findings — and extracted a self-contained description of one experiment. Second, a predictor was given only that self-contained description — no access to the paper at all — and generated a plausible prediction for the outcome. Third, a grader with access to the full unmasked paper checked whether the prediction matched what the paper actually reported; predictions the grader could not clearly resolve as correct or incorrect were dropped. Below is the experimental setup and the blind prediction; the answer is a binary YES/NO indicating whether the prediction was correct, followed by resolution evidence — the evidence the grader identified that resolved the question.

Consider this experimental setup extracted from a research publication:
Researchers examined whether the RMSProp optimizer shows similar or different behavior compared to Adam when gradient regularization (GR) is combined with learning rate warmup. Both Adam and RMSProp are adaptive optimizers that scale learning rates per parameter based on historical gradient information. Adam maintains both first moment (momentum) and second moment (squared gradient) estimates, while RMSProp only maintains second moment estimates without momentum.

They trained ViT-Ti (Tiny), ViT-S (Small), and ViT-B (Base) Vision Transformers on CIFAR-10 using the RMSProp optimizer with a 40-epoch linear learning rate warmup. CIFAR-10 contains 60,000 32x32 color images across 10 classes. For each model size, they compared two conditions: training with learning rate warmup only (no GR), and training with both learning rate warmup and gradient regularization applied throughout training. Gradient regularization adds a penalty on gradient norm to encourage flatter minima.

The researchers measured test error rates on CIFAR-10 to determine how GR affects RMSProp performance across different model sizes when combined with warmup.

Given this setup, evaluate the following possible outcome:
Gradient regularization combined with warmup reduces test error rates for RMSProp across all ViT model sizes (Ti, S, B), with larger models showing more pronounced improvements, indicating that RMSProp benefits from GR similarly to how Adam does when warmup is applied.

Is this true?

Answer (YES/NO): NO